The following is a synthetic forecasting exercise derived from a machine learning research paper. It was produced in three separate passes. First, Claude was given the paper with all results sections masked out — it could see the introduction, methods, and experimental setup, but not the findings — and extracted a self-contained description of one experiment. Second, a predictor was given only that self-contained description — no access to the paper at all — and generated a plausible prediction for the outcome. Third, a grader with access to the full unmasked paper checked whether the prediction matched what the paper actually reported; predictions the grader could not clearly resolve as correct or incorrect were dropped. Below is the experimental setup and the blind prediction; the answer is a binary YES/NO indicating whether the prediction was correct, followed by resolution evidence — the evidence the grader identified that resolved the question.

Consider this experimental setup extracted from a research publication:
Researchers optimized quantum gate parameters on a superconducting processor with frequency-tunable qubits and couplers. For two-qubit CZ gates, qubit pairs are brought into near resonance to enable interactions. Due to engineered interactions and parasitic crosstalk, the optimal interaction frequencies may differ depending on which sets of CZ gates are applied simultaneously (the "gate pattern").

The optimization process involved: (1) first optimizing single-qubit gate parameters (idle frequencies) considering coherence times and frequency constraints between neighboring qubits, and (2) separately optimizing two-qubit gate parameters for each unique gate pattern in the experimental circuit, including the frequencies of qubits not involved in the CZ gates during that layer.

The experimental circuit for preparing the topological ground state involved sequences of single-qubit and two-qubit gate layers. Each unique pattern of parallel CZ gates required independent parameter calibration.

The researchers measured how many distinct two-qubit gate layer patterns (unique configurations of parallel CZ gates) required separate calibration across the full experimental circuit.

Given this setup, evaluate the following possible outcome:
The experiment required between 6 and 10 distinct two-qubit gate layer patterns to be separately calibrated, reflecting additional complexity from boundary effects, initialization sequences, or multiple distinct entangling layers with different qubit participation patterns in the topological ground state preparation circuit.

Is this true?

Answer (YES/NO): NO